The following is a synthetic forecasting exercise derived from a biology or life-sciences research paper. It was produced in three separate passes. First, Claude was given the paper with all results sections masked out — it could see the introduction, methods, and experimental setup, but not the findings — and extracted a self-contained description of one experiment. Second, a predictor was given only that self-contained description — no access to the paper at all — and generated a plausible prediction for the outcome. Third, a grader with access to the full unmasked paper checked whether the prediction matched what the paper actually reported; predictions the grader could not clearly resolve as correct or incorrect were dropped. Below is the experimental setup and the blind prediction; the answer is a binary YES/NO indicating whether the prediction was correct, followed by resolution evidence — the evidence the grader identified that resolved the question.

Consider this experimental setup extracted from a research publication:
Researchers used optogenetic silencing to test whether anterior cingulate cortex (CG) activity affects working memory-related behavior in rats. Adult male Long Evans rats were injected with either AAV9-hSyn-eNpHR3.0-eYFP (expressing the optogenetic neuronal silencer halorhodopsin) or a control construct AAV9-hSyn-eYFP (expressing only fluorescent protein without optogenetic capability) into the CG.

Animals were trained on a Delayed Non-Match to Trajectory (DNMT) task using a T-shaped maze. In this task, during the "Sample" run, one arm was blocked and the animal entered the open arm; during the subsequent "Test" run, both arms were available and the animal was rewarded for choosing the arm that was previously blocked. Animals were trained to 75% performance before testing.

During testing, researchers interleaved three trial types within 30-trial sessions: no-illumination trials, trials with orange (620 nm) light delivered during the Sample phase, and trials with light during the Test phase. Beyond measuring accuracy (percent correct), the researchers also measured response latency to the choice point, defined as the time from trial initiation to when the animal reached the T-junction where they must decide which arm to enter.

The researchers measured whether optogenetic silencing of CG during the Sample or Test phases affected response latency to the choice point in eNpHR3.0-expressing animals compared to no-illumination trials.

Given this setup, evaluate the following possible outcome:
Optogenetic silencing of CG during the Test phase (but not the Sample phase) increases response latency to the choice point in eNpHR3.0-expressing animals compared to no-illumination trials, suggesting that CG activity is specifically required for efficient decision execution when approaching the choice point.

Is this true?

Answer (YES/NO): NO